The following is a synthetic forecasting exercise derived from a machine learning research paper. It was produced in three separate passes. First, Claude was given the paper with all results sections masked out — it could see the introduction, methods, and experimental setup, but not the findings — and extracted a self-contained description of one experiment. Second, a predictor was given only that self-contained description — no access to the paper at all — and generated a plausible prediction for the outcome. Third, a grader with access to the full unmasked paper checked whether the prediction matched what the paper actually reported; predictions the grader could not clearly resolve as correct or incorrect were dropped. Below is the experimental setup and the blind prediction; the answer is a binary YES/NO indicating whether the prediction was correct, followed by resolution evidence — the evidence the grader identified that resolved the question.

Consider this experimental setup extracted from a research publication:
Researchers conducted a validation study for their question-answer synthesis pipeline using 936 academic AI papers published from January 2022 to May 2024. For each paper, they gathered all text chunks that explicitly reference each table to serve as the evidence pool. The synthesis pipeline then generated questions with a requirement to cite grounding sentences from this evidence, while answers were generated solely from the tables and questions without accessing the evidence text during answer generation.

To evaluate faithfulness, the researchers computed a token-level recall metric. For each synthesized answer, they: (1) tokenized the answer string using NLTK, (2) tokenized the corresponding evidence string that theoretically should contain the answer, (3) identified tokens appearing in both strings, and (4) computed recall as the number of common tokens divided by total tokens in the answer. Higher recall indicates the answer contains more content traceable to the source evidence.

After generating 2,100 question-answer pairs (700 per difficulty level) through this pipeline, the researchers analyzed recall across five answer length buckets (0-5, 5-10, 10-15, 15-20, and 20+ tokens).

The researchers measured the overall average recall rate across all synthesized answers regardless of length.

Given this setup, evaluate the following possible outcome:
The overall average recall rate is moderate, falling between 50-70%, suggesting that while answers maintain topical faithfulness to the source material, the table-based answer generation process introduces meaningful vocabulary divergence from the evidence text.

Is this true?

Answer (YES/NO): NO